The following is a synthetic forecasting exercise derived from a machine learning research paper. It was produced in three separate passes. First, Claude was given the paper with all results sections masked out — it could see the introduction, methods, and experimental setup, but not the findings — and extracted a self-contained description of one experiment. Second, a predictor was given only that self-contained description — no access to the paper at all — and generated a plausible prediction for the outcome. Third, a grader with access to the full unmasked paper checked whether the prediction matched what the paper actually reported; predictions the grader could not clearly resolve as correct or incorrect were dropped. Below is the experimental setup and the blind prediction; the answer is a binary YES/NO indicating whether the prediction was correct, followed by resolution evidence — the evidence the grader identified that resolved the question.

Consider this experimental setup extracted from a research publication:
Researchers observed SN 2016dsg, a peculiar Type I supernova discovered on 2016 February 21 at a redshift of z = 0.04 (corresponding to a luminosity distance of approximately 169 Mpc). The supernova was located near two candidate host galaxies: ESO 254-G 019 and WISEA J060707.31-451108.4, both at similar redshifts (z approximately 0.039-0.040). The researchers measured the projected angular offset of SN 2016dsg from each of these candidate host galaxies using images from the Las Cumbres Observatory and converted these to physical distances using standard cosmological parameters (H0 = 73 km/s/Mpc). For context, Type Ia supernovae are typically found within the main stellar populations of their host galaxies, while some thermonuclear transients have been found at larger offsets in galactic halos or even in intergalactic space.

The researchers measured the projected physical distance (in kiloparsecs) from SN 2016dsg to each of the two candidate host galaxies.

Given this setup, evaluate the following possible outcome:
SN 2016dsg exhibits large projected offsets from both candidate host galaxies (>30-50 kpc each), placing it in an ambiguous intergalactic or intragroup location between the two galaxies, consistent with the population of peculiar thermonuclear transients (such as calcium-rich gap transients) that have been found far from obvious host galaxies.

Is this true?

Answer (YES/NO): NO